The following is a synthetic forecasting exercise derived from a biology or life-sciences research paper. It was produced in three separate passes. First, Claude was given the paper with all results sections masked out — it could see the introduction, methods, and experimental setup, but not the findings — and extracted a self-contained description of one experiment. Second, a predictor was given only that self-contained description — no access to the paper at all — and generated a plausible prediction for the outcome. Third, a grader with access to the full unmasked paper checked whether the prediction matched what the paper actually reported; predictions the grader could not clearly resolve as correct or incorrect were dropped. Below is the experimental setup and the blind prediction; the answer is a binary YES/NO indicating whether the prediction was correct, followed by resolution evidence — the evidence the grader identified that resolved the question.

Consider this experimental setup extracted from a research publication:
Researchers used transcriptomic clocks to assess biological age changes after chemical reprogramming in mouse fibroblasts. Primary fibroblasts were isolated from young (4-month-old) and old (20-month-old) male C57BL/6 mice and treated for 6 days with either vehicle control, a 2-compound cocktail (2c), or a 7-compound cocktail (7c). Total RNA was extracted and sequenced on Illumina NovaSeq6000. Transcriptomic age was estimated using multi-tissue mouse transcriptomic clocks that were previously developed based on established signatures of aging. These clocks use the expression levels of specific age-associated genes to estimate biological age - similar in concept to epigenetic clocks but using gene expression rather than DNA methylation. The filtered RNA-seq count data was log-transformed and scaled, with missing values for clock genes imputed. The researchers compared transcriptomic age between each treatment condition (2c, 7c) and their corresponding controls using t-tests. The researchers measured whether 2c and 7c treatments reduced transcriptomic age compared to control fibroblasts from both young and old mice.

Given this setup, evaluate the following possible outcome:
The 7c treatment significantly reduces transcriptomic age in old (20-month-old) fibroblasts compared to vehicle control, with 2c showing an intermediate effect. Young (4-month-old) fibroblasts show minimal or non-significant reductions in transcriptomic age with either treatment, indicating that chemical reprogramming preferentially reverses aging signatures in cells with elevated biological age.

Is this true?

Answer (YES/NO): NO